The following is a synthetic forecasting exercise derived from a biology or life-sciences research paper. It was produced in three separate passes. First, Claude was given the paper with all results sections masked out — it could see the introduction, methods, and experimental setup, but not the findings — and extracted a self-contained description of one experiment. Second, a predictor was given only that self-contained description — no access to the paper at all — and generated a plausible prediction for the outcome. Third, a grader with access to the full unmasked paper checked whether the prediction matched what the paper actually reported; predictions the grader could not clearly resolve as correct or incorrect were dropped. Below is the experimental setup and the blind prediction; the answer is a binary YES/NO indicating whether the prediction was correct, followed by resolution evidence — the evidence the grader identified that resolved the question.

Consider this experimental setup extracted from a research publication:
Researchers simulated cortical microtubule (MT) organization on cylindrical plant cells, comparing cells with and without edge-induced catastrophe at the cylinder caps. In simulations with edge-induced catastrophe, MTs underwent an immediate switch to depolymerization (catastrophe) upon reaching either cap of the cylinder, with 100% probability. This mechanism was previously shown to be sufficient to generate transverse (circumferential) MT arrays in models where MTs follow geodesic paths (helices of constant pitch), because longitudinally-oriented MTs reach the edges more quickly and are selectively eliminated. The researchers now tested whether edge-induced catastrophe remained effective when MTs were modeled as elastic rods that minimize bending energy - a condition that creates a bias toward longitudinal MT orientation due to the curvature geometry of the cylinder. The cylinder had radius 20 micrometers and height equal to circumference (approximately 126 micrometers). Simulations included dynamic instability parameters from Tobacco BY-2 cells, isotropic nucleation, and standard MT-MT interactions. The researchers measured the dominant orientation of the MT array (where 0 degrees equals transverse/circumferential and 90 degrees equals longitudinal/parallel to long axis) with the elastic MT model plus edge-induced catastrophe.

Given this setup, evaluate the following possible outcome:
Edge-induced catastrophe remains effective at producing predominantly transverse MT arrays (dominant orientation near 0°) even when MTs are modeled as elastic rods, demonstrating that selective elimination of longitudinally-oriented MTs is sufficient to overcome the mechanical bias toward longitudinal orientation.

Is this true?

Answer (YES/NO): NO